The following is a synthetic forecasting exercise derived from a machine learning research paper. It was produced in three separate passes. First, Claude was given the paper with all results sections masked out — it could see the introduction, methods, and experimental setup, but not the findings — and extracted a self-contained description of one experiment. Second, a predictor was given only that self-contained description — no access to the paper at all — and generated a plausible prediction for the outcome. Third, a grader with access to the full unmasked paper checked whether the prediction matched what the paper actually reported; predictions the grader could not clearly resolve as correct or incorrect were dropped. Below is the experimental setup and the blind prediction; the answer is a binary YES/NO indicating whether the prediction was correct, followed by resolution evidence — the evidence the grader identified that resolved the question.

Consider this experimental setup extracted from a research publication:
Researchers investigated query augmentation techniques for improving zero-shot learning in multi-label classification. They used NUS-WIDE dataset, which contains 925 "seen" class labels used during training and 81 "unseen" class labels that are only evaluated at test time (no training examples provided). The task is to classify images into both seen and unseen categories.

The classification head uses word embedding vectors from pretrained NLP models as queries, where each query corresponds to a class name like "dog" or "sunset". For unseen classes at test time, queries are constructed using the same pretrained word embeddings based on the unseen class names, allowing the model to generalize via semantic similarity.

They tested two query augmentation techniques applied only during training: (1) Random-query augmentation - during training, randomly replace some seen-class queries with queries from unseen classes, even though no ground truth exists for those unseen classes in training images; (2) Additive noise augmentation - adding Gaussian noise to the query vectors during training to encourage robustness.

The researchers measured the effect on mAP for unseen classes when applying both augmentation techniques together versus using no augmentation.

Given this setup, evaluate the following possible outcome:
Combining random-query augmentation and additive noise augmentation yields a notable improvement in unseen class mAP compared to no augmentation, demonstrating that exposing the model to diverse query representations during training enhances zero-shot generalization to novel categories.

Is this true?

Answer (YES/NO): YES